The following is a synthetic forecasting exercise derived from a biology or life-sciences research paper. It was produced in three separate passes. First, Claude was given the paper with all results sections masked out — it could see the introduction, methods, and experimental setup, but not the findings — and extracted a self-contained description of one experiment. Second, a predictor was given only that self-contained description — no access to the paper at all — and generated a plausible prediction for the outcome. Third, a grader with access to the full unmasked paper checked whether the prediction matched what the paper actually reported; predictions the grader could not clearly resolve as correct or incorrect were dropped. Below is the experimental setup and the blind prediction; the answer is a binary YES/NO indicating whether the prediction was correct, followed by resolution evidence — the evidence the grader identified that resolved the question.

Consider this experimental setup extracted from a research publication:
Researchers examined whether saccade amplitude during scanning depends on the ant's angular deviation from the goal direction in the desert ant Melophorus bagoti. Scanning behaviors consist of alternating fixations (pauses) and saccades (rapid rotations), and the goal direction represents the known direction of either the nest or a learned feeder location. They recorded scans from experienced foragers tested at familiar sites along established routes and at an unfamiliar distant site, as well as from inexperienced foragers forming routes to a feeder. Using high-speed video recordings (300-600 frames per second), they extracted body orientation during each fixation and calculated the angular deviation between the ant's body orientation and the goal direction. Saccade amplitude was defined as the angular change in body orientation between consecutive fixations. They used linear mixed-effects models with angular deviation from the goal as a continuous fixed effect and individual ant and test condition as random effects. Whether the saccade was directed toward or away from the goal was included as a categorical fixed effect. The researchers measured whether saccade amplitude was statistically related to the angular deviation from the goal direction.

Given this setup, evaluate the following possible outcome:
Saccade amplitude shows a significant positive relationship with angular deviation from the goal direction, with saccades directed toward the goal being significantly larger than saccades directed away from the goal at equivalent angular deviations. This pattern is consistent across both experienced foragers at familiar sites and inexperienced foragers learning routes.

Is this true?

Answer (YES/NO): NO